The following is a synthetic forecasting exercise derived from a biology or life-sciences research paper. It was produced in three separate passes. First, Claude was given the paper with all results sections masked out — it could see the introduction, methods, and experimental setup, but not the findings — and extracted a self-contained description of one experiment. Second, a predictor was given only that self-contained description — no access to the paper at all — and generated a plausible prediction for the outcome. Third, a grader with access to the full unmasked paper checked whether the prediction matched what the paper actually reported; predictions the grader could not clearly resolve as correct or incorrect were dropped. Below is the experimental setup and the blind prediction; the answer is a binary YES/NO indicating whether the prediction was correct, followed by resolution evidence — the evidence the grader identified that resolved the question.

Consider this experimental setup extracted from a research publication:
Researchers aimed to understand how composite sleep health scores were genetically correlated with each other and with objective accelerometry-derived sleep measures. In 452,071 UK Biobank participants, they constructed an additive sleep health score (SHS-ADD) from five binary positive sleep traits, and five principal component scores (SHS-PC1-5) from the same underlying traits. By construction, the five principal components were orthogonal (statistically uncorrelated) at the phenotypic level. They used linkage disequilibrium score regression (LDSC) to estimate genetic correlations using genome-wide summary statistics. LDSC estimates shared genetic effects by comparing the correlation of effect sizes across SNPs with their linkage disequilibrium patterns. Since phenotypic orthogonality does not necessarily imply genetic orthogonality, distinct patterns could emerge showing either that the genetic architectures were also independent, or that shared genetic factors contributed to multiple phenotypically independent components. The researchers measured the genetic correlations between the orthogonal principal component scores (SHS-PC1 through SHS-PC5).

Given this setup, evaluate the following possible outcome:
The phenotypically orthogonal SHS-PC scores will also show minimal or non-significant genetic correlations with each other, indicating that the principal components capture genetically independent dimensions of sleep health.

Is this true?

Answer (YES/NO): YES